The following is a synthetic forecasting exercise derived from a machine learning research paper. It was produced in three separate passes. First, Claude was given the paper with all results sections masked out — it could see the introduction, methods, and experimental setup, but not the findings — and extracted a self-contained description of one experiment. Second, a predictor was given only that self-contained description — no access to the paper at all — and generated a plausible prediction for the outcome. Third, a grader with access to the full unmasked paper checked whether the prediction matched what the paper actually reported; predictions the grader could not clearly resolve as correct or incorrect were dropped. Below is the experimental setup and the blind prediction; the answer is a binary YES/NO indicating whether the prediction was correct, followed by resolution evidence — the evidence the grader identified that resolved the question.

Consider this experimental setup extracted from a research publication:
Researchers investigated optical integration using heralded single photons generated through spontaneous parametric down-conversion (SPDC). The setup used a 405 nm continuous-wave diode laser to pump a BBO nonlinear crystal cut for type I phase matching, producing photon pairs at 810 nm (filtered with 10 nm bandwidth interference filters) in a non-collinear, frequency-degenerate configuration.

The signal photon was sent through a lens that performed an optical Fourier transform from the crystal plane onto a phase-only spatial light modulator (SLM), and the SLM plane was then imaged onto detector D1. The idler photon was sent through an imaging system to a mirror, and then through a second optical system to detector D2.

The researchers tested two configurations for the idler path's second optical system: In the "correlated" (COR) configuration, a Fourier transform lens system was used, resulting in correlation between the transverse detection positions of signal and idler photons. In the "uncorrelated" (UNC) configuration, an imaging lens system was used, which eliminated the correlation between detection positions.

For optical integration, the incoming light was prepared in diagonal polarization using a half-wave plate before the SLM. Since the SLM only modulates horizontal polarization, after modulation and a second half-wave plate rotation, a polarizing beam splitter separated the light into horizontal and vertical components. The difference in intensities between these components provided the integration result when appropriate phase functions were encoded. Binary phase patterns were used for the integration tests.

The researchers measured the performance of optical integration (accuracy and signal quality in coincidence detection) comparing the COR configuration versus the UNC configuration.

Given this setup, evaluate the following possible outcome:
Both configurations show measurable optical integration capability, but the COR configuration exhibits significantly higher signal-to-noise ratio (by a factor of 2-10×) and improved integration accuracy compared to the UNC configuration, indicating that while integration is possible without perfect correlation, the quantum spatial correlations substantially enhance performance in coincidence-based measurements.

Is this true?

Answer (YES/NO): NO